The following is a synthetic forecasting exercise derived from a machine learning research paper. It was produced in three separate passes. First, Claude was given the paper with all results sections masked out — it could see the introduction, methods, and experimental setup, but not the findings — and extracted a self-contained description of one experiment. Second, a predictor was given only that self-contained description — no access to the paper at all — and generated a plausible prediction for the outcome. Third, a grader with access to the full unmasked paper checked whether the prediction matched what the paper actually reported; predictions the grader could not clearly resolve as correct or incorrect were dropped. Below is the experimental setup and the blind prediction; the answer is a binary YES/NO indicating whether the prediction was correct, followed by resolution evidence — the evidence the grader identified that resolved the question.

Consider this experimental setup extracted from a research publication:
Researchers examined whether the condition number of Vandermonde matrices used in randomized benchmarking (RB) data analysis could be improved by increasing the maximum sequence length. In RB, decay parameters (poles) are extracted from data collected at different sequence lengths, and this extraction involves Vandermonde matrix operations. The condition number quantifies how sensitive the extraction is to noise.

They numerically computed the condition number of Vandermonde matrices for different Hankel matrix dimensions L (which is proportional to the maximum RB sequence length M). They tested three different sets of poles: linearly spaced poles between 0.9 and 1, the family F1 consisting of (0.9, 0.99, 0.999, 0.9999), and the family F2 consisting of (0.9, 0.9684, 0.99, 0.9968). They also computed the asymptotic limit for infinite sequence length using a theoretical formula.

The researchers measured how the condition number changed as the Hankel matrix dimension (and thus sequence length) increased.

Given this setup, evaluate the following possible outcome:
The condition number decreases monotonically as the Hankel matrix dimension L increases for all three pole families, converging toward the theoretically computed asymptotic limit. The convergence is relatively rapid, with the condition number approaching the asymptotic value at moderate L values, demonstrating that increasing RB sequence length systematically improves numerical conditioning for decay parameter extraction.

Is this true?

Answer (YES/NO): NO